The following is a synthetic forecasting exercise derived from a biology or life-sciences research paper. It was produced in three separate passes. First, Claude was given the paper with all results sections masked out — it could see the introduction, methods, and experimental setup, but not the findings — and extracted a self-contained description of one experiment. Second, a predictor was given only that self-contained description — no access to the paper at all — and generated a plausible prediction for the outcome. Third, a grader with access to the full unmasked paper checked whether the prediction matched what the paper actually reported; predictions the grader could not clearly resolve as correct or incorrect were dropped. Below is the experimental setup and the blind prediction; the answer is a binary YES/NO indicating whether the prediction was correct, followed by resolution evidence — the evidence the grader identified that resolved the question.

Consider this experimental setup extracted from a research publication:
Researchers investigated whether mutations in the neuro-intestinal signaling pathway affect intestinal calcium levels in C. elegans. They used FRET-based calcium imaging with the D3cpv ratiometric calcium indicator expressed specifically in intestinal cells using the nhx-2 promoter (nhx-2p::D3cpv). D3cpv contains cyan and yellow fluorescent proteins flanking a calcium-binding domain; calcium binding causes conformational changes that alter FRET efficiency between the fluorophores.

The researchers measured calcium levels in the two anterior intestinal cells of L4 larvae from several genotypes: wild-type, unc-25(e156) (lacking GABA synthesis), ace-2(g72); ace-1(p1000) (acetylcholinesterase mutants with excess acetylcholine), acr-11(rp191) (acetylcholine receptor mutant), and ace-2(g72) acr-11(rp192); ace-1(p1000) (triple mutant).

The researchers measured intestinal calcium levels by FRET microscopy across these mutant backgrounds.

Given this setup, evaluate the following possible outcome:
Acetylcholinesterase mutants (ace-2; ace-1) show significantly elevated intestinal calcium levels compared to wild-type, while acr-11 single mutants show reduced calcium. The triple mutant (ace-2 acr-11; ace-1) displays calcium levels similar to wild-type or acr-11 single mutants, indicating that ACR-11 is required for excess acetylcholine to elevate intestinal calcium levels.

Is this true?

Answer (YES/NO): NO